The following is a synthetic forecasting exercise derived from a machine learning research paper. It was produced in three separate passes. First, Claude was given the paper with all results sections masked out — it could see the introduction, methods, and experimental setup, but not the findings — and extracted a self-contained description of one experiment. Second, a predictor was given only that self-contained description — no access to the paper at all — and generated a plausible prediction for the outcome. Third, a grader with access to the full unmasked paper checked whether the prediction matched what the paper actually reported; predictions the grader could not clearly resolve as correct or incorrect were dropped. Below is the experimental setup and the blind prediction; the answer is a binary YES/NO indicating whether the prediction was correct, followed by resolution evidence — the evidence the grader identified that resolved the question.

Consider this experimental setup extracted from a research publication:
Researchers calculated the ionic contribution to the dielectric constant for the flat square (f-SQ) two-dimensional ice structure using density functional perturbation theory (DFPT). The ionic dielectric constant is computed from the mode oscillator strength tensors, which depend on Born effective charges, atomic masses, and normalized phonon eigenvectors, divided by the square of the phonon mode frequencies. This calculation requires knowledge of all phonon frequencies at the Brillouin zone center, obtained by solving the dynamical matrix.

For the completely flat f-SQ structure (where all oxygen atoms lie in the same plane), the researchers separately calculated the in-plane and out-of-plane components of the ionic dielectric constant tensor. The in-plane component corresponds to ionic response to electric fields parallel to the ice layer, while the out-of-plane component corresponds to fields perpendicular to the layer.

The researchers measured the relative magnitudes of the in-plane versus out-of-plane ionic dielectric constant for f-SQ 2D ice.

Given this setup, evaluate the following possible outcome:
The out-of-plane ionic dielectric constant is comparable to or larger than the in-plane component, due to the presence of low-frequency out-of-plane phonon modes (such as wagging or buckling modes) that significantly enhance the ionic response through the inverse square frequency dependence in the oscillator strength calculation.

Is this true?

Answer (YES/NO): YES